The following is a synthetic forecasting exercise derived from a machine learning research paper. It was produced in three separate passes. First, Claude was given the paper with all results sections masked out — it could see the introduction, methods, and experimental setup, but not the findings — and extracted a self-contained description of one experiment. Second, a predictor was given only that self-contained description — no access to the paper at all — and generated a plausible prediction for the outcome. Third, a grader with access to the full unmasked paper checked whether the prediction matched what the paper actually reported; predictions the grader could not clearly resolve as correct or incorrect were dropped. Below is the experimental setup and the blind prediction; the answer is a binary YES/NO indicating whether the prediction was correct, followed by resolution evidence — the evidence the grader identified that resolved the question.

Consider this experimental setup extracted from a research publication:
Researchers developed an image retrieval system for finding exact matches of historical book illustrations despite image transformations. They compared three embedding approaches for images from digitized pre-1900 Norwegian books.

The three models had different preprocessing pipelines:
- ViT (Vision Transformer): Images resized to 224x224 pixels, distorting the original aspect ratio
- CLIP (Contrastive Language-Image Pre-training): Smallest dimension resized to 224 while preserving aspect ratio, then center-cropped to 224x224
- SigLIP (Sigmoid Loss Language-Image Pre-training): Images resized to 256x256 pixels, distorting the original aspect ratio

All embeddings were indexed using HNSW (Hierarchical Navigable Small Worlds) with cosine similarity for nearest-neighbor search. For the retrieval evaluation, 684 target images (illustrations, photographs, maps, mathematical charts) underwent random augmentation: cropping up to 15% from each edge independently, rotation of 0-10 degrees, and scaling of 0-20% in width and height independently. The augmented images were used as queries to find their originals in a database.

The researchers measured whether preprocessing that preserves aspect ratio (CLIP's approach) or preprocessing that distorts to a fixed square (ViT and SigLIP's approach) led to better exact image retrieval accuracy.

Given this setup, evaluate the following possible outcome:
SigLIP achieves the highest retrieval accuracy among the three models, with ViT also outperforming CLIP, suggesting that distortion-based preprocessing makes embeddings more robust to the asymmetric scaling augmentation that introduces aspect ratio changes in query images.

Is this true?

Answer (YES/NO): NO